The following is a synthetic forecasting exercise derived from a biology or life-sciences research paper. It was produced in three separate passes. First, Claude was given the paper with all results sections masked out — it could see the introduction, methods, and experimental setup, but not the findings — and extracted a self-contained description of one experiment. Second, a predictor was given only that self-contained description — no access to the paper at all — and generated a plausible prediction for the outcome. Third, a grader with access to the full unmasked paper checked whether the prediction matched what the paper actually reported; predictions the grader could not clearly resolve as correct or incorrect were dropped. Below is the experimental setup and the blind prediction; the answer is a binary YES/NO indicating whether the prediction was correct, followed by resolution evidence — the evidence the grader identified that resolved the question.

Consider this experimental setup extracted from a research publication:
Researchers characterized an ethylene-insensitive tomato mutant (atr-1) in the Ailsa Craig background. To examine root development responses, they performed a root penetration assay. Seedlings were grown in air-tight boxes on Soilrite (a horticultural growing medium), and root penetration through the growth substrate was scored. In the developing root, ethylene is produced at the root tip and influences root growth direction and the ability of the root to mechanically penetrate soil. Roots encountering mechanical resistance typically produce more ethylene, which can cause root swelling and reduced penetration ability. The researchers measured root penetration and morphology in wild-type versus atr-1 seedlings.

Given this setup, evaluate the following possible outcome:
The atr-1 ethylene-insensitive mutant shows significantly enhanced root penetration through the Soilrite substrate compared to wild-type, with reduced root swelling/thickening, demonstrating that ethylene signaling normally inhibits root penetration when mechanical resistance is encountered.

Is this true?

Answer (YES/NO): NO